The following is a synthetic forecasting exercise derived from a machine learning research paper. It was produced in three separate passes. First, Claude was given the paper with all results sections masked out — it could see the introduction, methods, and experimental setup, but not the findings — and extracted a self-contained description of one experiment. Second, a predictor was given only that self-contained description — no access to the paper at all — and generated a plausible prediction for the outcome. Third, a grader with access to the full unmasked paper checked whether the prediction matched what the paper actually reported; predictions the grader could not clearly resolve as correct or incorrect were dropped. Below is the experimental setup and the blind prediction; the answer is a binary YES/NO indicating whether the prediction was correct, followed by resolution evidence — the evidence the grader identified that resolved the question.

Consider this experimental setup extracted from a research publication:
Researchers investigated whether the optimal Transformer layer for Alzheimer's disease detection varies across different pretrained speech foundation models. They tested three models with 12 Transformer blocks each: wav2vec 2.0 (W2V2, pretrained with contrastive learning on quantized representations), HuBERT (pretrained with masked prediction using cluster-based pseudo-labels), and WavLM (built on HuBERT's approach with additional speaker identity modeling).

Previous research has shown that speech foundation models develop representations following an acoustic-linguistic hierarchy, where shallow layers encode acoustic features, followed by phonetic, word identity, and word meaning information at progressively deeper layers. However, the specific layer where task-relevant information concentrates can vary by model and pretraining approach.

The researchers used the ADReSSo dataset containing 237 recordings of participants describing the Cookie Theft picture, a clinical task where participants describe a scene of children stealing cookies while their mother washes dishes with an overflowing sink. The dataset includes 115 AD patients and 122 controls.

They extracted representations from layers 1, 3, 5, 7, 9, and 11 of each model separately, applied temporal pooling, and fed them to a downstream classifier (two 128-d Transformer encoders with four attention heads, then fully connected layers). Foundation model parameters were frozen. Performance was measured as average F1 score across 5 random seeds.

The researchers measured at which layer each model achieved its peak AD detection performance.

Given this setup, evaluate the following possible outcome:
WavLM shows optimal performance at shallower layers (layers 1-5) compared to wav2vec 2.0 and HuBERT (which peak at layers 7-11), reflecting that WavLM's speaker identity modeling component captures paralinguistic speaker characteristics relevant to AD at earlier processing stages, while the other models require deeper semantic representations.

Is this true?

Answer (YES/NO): NO